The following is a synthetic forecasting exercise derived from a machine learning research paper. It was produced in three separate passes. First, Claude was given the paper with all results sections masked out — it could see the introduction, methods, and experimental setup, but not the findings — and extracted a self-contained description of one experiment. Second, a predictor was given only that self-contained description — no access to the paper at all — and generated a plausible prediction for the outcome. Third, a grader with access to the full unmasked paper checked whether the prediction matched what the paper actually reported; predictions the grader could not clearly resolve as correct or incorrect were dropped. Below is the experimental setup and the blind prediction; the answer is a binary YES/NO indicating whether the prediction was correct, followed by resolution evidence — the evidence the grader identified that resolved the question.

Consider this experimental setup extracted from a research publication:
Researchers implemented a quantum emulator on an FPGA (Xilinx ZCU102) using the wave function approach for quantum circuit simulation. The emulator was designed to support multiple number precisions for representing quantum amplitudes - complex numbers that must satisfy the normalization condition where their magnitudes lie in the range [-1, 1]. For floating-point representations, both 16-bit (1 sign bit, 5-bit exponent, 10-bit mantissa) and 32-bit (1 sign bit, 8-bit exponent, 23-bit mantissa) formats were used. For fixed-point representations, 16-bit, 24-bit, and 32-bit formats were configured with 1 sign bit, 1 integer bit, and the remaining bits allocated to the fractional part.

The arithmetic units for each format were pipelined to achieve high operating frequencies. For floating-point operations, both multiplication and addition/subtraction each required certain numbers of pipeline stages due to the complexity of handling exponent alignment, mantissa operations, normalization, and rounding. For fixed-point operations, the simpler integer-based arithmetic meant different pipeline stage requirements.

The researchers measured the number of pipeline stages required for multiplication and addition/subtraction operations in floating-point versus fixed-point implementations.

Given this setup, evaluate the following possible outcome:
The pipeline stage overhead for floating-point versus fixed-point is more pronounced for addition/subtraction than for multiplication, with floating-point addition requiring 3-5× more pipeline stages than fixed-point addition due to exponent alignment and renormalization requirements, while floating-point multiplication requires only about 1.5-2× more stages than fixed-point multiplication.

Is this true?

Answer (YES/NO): NO